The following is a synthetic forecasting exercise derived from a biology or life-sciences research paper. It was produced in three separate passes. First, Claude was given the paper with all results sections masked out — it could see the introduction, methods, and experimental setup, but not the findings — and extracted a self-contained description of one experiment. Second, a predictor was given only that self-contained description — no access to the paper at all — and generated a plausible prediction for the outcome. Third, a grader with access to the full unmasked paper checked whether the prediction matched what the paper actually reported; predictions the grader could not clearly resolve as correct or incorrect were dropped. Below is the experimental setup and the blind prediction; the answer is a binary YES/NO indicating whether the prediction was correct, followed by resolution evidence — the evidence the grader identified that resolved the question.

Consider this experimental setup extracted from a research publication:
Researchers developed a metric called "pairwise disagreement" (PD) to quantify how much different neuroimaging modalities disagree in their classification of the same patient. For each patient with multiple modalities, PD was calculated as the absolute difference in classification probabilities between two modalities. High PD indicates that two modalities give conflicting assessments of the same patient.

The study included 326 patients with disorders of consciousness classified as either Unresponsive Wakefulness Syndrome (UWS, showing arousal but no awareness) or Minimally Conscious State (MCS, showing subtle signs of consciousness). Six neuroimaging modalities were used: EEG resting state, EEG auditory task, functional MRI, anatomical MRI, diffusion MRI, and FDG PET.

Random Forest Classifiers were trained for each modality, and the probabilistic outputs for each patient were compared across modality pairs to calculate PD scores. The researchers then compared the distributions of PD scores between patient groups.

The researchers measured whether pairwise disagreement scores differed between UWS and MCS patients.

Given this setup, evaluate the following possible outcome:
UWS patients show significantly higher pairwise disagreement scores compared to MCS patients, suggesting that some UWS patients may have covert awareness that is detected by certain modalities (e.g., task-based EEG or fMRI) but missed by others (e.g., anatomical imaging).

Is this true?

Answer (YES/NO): NO